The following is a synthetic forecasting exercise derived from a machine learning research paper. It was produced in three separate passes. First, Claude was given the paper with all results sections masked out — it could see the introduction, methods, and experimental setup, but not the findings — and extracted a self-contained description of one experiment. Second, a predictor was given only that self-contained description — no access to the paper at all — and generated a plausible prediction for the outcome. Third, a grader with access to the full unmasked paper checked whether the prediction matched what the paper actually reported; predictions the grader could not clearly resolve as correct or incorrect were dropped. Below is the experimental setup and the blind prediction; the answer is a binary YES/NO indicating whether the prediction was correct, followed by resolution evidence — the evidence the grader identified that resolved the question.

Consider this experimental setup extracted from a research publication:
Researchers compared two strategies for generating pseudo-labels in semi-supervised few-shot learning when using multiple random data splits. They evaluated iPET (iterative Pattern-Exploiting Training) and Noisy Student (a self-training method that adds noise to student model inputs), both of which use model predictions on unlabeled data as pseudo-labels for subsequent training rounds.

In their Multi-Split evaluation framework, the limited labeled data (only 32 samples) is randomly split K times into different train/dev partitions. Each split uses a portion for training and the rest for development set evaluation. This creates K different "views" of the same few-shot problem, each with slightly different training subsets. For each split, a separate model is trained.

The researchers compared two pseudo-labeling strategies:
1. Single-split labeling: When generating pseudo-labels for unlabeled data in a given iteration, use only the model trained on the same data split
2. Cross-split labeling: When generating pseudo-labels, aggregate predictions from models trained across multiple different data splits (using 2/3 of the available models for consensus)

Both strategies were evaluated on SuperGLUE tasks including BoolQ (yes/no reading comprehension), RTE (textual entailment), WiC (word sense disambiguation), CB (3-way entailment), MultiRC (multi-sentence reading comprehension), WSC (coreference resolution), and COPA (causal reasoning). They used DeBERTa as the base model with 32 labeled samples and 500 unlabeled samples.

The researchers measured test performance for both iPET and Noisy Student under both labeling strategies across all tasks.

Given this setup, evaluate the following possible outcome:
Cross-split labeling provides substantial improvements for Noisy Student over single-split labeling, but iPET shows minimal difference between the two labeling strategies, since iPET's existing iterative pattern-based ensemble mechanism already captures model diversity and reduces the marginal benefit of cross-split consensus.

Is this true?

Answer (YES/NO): NO